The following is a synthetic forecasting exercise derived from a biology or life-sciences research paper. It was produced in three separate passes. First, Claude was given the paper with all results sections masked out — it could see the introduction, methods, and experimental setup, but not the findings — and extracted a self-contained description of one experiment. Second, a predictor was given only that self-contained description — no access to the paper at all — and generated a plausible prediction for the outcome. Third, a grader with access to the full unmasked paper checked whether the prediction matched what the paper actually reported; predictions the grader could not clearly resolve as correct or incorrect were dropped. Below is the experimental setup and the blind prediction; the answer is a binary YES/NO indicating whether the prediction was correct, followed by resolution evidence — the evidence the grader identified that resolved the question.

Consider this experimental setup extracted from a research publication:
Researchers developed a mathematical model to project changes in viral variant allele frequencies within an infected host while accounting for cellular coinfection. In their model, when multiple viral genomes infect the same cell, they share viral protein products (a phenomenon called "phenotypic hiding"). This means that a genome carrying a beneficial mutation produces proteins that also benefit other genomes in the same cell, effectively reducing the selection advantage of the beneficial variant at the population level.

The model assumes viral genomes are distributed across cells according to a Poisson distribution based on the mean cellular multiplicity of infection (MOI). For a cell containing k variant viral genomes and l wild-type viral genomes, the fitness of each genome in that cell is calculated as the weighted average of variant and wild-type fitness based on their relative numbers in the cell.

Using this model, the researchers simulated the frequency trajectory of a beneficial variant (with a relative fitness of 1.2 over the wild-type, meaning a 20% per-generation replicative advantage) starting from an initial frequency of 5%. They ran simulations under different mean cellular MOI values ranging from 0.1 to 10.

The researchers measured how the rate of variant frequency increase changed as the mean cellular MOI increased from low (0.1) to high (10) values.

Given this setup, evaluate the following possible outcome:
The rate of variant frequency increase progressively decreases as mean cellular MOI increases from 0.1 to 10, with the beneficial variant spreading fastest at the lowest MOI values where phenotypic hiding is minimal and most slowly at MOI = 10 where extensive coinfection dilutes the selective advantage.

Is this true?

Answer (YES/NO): YES